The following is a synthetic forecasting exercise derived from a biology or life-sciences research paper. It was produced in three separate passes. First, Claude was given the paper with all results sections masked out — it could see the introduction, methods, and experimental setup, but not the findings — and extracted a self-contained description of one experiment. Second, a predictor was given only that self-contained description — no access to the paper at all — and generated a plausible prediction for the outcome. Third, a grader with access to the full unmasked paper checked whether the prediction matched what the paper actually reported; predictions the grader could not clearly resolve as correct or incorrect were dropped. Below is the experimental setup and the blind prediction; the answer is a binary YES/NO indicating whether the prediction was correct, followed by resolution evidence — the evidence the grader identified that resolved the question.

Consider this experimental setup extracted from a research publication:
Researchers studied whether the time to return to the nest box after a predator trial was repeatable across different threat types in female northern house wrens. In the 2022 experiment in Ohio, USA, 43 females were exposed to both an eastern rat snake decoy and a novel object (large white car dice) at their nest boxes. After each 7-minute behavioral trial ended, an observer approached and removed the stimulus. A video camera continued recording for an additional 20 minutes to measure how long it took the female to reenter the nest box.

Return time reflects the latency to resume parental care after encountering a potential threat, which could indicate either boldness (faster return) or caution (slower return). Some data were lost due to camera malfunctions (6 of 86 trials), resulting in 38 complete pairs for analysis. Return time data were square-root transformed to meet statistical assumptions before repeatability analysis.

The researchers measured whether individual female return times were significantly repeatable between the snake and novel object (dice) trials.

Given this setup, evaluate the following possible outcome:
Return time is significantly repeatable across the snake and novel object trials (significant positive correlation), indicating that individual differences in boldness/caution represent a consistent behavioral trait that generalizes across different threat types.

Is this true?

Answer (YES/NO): NO